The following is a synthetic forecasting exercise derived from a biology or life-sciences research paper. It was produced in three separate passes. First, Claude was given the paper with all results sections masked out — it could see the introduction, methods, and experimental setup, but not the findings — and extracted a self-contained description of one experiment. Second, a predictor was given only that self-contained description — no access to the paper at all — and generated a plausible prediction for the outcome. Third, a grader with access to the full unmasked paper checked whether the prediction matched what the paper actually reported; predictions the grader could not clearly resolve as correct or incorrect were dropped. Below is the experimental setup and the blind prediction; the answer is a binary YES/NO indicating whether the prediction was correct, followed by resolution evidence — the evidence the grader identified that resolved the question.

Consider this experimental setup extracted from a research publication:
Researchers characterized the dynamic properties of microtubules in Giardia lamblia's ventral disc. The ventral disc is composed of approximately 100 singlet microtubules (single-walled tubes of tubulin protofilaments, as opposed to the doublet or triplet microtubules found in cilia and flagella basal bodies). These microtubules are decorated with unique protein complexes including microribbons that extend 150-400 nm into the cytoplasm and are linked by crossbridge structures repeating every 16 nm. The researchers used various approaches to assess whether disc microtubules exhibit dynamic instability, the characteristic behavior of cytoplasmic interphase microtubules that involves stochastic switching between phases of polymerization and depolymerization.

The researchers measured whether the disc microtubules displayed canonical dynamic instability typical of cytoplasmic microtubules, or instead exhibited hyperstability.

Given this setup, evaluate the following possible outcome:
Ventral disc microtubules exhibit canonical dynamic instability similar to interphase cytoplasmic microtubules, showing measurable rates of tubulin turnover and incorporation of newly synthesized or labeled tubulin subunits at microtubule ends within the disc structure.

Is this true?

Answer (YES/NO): NO